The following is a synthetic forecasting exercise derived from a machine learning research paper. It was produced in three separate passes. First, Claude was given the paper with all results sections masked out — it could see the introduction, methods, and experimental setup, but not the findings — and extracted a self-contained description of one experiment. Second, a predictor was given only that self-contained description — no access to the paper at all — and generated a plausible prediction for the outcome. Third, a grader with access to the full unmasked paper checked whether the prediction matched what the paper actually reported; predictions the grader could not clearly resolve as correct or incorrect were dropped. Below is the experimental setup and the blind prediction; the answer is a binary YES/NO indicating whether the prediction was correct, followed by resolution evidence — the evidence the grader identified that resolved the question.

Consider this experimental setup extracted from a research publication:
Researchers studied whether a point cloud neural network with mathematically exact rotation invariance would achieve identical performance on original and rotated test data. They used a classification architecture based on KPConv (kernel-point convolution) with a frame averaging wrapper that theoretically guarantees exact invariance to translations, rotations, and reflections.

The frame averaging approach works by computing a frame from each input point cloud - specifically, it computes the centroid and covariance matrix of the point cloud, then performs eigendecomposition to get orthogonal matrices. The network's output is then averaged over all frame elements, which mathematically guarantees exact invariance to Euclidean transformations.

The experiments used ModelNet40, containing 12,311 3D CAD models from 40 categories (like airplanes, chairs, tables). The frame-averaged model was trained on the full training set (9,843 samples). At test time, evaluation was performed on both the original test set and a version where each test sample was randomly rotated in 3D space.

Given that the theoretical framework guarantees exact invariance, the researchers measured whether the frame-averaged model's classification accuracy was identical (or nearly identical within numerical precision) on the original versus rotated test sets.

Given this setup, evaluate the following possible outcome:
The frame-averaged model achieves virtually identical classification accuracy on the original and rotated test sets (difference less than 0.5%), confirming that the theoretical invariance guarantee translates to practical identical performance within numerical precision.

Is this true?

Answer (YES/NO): YES